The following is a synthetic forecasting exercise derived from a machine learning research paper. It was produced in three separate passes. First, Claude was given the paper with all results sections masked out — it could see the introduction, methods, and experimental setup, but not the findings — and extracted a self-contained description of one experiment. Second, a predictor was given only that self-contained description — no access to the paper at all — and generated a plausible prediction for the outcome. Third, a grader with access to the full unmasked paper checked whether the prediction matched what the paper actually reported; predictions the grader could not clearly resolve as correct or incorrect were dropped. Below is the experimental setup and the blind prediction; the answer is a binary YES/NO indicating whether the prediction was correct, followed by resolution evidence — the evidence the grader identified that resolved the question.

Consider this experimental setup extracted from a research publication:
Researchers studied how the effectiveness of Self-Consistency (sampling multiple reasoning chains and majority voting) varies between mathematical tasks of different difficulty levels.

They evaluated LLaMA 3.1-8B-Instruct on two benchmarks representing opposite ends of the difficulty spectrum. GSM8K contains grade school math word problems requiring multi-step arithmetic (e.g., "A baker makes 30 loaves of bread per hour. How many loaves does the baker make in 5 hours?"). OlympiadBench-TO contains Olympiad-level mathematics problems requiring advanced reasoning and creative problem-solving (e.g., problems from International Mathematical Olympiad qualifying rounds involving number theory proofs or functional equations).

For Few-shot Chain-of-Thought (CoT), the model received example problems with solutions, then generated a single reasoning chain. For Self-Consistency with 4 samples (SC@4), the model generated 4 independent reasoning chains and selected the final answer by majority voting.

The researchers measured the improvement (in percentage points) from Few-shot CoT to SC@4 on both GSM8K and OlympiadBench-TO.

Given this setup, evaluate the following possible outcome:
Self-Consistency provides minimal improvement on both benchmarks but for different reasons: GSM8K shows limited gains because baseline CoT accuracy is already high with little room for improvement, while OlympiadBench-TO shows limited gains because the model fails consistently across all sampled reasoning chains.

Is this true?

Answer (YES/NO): NO